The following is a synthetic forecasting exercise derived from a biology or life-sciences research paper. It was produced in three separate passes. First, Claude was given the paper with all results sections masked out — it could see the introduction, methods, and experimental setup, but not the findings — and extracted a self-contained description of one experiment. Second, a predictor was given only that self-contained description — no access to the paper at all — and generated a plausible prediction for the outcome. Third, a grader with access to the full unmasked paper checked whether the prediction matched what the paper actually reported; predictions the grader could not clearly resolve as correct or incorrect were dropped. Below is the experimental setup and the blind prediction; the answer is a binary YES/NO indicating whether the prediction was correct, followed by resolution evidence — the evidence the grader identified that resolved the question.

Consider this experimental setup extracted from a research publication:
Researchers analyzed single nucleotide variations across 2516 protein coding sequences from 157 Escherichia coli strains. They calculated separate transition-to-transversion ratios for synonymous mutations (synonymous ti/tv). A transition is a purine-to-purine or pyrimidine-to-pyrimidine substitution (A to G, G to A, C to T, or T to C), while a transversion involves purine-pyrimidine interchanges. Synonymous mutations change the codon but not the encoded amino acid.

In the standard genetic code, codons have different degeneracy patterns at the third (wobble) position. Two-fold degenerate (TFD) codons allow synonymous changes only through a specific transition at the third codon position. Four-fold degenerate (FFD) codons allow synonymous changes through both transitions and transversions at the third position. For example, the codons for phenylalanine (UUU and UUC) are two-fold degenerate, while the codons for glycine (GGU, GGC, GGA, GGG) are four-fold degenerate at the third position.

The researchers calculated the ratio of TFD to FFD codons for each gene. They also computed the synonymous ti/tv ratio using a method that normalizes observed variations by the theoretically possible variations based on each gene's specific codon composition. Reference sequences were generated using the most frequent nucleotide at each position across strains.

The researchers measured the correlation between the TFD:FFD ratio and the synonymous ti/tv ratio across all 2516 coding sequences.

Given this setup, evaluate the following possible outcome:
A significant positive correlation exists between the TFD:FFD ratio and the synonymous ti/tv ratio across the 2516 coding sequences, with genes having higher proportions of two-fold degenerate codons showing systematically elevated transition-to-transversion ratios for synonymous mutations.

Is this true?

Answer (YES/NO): YES